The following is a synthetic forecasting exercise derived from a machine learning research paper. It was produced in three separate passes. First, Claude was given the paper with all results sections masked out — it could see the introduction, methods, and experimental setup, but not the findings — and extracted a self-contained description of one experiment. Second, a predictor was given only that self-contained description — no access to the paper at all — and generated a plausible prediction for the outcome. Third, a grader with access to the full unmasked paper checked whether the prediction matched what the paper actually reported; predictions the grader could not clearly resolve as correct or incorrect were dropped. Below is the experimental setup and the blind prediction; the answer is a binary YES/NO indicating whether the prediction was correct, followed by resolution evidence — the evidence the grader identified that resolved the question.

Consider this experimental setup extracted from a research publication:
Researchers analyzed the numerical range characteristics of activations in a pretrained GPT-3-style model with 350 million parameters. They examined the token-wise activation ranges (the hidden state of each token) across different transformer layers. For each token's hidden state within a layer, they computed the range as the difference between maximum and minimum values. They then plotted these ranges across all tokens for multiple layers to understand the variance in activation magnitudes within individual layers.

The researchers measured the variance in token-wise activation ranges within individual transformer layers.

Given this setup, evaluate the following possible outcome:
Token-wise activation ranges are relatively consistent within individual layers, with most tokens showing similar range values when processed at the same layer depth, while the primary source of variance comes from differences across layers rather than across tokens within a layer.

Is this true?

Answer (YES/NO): NO